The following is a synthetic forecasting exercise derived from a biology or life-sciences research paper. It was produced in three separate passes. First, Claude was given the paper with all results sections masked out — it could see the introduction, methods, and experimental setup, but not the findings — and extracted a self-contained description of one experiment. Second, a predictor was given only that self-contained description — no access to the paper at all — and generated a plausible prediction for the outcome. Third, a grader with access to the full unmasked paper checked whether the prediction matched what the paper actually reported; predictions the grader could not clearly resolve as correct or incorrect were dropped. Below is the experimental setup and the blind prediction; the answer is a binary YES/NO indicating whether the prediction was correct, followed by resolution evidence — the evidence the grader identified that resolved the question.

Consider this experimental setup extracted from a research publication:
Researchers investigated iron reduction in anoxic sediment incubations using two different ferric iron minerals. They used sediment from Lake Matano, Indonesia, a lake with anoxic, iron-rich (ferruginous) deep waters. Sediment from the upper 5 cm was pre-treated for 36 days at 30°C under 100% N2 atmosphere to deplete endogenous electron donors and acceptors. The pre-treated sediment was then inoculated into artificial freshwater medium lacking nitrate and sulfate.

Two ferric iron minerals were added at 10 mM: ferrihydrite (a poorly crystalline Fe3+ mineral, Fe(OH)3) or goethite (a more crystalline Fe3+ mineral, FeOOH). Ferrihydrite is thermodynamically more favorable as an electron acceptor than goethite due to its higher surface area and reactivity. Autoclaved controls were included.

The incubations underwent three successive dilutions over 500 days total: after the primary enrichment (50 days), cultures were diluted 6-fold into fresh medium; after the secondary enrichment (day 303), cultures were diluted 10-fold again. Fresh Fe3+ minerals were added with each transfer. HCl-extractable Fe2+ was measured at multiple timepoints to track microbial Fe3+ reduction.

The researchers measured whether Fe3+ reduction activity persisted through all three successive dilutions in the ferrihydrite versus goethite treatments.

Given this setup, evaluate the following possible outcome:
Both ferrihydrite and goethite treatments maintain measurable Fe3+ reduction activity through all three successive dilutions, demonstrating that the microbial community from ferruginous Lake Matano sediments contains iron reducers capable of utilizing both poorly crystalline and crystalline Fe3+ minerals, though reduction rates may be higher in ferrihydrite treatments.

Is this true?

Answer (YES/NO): NO